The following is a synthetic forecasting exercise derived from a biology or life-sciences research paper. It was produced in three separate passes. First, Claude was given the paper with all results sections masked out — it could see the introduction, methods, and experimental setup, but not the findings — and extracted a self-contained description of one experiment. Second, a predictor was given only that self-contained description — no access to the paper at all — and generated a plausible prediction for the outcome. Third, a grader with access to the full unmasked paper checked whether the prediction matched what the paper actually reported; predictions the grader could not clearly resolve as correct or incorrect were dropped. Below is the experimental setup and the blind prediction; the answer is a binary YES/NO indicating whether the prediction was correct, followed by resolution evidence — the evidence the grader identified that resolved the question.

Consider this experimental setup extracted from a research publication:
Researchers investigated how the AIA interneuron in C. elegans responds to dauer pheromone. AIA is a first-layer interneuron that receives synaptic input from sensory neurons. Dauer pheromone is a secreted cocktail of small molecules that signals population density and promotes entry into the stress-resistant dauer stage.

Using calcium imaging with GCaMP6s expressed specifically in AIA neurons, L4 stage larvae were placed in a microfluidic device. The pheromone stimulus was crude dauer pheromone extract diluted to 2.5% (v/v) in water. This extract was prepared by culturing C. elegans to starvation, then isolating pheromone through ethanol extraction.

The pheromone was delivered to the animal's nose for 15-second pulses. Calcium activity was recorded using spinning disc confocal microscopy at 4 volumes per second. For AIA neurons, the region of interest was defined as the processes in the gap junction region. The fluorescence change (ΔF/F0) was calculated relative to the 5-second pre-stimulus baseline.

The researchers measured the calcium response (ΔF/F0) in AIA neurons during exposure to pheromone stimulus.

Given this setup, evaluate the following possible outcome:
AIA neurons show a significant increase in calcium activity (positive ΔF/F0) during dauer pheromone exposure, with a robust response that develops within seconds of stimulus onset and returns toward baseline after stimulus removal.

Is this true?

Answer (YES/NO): NO